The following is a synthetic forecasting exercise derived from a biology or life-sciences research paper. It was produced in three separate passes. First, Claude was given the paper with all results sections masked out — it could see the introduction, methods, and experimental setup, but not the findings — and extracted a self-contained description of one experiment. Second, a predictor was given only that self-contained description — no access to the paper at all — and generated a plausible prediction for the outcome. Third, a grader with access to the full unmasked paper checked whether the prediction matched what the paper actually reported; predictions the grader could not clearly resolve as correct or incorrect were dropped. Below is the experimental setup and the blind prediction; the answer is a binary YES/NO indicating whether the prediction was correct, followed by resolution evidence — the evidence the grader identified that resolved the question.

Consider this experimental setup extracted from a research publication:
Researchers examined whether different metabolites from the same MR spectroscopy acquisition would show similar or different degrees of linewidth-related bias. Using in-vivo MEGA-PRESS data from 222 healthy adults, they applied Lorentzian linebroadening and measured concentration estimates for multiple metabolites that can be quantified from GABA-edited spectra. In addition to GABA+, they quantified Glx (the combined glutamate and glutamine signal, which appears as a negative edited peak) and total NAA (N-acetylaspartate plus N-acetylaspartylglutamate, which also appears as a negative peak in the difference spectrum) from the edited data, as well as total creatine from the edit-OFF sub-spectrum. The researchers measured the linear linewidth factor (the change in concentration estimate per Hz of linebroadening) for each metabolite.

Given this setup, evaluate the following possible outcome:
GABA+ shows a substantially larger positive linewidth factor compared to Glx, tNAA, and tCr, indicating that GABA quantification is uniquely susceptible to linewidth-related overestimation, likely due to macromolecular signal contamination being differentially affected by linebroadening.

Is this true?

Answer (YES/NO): NO